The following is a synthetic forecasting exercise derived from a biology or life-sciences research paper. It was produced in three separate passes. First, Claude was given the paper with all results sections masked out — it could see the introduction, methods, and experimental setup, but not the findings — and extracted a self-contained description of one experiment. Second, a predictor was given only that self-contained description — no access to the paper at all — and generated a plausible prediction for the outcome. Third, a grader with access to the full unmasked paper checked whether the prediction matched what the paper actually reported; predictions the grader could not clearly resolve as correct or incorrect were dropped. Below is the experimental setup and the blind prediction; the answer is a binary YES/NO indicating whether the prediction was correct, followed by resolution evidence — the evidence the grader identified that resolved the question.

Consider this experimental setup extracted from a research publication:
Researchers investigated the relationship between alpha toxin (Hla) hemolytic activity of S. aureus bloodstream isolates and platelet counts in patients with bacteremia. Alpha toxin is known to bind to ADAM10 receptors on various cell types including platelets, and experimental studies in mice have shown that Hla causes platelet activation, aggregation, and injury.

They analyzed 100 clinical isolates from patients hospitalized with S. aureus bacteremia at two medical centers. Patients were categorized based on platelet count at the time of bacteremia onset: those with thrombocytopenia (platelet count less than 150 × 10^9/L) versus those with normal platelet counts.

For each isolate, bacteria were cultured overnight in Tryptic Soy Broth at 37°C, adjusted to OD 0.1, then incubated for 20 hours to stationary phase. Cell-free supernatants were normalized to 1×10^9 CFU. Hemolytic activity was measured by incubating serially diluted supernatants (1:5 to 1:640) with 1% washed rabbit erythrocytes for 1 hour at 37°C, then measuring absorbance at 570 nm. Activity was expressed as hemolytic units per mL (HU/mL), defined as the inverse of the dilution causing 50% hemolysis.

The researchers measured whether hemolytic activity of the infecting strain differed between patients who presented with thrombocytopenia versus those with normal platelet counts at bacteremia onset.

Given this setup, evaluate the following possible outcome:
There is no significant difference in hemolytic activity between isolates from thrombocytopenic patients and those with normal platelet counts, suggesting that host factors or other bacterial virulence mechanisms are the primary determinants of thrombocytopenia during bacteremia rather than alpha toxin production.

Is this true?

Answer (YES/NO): NO